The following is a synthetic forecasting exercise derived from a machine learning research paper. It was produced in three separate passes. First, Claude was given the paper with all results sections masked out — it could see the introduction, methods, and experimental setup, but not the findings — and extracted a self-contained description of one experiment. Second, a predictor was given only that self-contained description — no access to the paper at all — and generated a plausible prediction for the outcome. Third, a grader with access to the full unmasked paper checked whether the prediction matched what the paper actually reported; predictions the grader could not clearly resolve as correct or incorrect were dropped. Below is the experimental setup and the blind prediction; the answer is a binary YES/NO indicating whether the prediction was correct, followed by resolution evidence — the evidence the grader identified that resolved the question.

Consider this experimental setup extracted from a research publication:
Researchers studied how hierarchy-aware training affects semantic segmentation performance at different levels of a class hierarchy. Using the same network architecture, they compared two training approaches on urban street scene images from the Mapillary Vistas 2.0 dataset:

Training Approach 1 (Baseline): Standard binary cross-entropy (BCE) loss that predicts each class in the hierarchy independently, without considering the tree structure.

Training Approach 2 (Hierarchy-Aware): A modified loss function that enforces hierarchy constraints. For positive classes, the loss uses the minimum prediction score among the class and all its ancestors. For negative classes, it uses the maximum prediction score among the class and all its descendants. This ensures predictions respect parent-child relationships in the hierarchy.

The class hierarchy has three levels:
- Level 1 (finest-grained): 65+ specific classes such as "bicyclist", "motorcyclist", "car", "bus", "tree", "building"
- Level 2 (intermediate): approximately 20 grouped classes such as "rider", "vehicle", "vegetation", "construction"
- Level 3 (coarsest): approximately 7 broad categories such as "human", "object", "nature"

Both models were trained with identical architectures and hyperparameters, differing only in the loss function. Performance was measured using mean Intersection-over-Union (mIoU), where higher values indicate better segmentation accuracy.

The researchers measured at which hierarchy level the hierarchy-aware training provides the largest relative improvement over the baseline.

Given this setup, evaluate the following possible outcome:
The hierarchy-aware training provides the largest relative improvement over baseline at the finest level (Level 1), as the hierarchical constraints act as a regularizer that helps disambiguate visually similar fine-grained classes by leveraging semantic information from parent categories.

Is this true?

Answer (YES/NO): YES